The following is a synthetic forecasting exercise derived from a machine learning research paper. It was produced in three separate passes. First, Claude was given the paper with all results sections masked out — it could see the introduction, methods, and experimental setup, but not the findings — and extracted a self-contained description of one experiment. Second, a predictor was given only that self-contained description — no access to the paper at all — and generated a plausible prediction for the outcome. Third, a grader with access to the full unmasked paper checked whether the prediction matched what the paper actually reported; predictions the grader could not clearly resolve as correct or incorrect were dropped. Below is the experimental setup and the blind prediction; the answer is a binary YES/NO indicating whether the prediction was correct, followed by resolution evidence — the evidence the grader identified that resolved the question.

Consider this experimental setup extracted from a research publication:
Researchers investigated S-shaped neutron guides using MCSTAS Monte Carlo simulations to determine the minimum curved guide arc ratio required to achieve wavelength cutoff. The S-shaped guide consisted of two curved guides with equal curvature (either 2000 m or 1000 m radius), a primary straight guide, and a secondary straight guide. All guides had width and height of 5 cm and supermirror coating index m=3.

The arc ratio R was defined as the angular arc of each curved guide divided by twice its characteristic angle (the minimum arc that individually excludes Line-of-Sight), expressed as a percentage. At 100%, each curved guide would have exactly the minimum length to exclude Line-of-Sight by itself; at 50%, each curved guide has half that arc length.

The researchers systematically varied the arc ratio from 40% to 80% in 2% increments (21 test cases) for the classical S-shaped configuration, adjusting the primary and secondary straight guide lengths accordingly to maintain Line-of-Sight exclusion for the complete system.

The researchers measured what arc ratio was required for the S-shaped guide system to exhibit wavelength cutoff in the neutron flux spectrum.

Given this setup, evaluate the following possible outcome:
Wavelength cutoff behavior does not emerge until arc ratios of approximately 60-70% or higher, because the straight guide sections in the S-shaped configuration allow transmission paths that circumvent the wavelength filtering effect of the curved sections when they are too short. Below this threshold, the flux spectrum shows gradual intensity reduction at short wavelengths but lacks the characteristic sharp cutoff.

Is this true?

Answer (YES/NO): YES